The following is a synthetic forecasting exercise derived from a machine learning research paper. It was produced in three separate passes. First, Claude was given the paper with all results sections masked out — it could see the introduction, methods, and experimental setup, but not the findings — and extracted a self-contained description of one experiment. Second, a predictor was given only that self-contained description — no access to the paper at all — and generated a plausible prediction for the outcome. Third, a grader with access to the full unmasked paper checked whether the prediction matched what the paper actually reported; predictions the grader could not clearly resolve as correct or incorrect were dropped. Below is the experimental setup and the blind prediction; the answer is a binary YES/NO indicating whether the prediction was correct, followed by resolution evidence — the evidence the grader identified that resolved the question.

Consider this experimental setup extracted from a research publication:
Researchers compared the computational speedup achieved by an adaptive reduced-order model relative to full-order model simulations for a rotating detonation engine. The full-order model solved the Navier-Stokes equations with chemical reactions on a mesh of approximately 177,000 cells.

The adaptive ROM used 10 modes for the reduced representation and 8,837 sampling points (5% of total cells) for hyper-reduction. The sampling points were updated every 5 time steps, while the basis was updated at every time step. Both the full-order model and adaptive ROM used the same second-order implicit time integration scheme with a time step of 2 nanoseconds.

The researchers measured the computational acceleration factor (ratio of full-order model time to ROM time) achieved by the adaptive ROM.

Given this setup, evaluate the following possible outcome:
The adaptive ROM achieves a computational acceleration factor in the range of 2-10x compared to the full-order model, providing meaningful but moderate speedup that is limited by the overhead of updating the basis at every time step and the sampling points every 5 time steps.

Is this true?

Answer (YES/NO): YES